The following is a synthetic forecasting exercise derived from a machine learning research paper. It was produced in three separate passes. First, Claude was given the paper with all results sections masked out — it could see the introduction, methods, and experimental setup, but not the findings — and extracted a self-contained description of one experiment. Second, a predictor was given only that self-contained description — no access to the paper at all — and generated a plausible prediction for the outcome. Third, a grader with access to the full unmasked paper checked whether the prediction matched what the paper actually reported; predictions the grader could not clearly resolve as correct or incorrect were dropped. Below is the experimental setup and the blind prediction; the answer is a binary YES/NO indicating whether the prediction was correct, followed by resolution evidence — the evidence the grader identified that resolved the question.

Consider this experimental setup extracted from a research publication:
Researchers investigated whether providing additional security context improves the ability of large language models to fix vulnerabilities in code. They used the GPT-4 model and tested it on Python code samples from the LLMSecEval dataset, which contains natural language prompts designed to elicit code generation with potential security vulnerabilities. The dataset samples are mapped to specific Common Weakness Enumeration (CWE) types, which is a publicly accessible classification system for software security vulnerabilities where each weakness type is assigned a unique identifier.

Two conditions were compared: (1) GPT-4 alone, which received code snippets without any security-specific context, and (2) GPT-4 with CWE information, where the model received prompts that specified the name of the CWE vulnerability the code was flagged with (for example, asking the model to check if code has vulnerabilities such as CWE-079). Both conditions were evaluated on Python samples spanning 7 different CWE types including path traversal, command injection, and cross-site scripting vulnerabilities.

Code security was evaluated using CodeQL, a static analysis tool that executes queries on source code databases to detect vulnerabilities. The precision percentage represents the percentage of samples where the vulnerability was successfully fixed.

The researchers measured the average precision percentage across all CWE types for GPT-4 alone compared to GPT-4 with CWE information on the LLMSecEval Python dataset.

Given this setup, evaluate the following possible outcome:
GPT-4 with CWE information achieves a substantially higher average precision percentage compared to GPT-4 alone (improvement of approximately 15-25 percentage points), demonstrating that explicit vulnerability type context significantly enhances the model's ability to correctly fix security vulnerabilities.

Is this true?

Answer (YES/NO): YES